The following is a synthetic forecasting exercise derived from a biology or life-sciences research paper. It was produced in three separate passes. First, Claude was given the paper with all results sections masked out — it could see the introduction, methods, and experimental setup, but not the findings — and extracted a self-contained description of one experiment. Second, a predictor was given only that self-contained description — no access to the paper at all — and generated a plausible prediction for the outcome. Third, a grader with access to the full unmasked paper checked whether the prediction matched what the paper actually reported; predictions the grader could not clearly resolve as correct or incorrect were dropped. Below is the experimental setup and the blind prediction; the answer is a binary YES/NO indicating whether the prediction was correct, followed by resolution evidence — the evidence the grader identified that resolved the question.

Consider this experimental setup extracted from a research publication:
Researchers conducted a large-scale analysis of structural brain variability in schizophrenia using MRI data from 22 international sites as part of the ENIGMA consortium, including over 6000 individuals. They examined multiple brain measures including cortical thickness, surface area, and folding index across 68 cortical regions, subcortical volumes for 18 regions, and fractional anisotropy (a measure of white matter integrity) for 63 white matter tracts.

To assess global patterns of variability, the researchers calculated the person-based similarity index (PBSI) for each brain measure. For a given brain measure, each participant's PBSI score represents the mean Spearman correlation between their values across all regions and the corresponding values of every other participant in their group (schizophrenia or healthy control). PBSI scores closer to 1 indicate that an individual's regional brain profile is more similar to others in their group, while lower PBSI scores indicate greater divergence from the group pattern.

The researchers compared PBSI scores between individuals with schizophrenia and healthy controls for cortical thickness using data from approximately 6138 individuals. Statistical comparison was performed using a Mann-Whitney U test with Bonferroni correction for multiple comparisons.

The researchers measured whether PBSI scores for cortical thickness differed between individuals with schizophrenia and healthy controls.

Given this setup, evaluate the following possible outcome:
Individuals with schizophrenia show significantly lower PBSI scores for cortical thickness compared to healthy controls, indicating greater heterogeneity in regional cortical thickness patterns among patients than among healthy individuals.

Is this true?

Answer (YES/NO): NO